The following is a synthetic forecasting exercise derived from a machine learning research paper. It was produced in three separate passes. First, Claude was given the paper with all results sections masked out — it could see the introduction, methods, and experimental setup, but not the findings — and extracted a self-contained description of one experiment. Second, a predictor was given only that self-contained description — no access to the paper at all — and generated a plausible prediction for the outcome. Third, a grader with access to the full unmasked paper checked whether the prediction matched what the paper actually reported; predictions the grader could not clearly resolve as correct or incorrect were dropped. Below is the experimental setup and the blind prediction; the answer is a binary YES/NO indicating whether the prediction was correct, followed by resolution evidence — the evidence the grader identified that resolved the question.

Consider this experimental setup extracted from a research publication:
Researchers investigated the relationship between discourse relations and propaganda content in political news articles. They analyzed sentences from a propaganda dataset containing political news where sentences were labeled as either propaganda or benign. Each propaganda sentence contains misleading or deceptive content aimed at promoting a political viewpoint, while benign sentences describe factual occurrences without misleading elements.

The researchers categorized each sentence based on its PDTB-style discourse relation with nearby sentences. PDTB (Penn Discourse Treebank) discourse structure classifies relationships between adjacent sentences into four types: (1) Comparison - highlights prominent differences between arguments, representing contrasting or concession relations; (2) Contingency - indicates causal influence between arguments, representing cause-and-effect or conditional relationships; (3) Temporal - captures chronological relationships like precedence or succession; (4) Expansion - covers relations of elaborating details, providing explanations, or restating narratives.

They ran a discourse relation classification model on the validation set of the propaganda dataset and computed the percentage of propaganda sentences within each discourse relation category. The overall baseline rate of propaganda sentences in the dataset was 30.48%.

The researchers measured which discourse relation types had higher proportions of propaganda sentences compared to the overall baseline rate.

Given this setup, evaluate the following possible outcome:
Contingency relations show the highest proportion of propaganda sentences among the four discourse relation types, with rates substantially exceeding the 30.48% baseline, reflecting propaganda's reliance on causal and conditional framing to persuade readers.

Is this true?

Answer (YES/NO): YES